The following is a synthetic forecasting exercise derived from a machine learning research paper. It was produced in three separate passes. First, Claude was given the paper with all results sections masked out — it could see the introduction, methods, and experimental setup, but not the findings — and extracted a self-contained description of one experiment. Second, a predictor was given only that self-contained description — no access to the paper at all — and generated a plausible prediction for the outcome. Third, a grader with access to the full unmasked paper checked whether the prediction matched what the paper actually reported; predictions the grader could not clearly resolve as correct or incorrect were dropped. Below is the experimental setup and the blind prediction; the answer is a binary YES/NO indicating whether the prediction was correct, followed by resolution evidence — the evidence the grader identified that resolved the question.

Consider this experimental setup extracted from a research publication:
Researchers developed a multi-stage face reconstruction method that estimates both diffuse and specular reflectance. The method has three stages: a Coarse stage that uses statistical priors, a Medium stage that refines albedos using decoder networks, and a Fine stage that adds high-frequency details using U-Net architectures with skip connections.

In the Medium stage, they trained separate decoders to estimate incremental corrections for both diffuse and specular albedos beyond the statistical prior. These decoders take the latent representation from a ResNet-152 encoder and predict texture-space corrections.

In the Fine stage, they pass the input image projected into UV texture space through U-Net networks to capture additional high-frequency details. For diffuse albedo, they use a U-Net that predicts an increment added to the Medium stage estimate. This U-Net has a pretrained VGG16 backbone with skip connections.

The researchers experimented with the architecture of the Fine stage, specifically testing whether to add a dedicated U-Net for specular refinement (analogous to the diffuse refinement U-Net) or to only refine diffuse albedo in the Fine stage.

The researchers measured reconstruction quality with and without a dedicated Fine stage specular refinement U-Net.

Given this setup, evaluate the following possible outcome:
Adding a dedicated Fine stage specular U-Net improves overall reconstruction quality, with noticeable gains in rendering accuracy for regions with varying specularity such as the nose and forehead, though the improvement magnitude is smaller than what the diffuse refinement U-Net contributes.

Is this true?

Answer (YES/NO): NO